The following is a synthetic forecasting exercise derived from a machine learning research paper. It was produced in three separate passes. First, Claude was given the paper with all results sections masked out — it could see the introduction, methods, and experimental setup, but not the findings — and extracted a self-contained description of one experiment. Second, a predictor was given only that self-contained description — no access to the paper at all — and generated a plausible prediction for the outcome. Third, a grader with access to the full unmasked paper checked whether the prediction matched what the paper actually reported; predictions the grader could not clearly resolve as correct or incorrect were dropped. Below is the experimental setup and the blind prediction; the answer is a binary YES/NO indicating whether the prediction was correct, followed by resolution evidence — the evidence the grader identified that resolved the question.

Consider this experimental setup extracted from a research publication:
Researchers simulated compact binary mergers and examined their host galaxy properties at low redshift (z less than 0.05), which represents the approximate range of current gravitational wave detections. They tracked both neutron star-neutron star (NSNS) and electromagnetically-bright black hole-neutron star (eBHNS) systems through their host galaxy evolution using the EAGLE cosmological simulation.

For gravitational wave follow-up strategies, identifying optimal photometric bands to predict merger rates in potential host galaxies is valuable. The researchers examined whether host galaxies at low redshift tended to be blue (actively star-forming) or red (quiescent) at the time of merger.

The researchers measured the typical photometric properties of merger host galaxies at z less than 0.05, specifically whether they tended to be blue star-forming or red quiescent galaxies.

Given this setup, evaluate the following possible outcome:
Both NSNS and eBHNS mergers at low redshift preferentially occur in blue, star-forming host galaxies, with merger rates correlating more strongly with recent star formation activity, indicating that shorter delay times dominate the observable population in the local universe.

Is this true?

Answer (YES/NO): NO